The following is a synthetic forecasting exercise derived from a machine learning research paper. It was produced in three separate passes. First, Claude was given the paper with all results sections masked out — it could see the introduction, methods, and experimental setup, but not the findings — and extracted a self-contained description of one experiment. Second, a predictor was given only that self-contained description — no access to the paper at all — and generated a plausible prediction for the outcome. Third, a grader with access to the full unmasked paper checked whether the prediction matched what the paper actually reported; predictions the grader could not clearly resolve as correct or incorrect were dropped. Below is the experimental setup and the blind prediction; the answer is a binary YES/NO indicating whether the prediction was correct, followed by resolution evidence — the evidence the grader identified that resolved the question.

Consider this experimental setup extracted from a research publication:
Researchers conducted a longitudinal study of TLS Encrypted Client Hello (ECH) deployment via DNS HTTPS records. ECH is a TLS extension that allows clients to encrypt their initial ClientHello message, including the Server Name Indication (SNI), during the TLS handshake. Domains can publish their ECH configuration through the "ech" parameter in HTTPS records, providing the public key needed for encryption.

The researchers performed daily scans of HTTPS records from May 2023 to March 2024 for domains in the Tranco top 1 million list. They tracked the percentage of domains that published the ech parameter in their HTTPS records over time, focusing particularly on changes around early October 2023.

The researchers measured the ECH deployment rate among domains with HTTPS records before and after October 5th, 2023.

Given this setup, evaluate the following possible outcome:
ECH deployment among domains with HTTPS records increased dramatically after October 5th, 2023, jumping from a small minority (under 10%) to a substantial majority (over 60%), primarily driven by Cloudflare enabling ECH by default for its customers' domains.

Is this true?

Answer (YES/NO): NO